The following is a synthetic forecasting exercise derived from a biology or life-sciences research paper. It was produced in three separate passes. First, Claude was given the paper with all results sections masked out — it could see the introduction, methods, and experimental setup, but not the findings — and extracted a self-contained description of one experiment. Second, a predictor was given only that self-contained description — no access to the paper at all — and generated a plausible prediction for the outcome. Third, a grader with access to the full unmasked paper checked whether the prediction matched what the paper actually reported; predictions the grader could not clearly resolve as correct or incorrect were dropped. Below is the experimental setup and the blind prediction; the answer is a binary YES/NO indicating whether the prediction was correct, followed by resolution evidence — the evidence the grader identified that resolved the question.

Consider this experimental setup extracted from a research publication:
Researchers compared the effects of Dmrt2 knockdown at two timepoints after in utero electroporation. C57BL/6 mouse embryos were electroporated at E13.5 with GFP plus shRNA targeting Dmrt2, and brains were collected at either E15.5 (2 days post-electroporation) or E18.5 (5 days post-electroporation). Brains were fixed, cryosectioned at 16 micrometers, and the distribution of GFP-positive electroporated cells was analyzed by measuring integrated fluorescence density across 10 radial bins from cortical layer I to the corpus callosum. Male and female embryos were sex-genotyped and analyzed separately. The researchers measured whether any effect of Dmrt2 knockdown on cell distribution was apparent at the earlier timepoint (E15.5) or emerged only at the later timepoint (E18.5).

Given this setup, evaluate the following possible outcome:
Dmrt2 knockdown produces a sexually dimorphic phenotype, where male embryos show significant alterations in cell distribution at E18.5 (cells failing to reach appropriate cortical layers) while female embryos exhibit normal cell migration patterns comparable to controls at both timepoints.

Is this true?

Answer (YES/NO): NO